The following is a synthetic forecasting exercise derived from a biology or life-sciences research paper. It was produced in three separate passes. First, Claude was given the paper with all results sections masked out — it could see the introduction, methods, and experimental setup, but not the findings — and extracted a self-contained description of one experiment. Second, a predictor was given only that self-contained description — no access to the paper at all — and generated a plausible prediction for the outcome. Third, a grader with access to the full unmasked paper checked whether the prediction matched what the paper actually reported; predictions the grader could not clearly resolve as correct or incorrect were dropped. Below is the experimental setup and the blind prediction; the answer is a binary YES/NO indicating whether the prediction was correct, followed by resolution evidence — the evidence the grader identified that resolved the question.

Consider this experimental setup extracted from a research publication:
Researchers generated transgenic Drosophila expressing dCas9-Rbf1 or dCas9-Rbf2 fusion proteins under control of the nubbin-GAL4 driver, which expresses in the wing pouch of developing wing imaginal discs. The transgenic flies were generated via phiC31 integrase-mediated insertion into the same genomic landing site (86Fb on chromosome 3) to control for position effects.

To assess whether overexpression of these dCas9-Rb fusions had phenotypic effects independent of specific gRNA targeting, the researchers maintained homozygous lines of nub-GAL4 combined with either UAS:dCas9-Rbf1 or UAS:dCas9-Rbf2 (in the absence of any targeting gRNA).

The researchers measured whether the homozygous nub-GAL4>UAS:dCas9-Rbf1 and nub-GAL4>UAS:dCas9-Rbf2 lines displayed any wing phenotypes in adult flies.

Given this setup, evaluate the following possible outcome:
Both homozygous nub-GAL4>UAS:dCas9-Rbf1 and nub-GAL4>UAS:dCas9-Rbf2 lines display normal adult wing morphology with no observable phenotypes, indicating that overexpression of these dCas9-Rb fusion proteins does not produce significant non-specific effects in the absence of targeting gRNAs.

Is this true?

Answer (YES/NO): NO